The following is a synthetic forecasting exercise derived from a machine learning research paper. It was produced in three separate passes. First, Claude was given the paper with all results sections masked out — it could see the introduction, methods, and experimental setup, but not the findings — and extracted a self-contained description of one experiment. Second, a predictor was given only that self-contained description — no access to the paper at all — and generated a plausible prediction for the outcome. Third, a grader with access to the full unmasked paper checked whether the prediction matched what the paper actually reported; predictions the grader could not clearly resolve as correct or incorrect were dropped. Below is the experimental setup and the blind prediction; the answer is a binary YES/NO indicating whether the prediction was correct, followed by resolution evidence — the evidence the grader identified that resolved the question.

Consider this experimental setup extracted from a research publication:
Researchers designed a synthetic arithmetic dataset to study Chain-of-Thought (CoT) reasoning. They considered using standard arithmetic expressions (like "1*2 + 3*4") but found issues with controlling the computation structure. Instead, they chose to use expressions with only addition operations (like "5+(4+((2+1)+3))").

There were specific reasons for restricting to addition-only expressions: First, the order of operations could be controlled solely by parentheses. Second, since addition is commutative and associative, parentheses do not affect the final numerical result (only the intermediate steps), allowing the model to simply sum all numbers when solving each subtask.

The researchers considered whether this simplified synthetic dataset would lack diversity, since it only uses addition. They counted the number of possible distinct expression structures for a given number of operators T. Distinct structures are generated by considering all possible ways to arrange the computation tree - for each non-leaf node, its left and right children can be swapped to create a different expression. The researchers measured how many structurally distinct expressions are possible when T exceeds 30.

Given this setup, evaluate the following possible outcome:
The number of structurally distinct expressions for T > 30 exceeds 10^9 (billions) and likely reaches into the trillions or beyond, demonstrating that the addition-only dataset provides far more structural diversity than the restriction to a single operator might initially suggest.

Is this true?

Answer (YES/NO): NO